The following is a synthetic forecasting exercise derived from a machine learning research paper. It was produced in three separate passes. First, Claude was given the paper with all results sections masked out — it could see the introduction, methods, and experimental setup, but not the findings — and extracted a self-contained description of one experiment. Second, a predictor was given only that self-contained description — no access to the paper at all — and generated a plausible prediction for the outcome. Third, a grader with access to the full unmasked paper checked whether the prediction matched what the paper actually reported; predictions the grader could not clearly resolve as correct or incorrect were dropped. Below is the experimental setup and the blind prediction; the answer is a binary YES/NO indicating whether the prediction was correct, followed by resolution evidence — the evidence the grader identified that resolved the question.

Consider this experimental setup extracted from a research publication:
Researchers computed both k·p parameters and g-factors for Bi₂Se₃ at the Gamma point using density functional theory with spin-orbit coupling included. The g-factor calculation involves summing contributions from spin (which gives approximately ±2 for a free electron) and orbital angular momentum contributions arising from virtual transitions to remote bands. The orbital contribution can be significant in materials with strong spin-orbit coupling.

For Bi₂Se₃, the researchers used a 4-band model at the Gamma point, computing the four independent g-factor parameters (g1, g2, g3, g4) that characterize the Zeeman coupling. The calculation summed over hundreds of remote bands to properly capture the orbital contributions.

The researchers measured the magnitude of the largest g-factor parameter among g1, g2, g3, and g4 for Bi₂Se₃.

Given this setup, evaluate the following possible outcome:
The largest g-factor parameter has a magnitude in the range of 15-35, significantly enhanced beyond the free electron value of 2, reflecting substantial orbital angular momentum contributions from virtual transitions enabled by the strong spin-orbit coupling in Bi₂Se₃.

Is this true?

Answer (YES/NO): NO